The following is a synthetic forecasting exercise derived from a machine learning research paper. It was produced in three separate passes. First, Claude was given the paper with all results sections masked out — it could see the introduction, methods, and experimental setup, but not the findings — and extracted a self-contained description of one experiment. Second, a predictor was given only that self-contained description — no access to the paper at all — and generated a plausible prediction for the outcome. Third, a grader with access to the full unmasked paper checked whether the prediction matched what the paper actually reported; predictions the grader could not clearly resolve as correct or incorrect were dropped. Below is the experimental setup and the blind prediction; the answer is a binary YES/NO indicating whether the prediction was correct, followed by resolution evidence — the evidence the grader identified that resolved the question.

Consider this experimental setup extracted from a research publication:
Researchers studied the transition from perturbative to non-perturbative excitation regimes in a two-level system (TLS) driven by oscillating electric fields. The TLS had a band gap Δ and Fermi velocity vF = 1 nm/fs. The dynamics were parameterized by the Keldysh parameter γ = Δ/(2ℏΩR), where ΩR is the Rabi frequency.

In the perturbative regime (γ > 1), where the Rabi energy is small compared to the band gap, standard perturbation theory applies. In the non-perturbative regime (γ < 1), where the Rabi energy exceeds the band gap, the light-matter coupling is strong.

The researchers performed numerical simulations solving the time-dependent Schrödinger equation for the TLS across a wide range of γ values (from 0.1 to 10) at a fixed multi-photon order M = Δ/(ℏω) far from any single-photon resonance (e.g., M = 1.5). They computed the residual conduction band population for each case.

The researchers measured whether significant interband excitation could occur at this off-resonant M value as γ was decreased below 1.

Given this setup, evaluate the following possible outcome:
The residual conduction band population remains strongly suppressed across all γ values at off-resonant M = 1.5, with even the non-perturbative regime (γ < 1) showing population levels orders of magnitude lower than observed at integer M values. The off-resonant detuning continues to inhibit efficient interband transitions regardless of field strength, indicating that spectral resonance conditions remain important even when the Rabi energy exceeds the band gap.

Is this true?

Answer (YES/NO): NO